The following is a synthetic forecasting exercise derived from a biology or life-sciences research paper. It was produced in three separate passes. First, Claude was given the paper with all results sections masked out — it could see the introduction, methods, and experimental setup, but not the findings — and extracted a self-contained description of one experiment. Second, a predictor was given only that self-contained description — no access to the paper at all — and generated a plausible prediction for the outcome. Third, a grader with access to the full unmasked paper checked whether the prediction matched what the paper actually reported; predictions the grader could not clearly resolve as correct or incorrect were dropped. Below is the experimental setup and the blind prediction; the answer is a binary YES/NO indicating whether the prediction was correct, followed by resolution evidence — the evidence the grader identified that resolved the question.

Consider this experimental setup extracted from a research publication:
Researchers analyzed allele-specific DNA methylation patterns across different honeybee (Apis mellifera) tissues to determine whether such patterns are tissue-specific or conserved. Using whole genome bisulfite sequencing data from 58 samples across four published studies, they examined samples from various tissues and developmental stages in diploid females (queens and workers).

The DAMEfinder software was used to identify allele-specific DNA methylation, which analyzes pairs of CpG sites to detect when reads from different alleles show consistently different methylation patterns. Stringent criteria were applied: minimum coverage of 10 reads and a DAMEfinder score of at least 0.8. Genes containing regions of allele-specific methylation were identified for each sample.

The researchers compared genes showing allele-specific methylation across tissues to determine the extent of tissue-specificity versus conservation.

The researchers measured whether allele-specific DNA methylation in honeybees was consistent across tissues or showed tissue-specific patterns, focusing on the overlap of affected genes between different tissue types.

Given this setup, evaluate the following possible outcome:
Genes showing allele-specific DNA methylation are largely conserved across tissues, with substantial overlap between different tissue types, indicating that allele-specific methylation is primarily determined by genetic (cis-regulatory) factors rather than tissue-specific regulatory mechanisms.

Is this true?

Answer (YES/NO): NO